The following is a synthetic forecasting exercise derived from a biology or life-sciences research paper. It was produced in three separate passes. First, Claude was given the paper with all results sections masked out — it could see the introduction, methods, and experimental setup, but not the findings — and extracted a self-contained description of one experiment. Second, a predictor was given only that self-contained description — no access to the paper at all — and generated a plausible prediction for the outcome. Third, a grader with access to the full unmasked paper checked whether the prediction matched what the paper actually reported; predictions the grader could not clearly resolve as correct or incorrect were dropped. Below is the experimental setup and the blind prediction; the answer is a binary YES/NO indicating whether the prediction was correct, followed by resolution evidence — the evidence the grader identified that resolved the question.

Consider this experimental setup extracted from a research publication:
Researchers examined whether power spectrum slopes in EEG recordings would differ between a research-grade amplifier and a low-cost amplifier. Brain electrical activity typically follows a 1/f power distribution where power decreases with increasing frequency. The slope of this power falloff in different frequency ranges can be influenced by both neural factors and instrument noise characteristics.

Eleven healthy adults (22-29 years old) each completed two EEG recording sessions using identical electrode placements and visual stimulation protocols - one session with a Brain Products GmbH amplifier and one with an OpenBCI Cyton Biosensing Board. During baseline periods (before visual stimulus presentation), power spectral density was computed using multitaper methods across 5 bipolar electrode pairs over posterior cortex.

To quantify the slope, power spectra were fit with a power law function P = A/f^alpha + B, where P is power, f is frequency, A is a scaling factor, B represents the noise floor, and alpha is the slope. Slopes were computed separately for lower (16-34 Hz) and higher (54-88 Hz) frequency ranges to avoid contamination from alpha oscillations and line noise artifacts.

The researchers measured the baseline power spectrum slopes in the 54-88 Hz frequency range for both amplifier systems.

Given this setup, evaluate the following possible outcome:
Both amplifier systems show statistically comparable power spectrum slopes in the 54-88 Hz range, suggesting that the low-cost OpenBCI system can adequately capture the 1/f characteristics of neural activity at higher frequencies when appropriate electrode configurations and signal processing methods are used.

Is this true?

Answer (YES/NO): YES